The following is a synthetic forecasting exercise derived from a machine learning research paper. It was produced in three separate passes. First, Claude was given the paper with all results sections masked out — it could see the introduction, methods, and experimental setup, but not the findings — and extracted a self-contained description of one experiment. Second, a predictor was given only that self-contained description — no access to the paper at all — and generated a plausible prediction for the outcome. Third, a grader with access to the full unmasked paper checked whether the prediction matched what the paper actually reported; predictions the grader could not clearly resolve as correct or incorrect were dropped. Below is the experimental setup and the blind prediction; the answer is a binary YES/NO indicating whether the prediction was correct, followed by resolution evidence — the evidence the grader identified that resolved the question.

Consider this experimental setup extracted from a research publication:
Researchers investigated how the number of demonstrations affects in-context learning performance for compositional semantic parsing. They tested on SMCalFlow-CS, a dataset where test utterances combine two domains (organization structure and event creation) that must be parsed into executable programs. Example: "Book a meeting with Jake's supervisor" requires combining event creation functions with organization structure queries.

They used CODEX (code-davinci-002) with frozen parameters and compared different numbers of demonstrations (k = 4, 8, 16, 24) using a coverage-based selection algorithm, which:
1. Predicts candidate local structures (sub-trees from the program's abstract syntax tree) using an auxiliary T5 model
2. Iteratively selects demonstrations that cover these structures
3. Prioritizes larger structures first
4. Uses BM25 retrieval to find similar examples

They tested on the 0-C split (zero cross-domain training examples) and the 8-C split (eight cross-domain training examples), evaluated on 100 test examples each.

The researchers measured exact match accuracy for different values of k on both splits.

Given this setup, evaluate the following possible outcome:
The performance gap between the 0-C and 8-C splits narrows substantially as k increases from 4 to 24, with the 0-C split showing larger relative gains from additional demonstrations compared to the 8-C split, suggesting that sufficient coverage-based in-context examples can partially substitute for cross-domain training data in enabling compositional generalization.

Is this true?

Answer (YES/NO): NO